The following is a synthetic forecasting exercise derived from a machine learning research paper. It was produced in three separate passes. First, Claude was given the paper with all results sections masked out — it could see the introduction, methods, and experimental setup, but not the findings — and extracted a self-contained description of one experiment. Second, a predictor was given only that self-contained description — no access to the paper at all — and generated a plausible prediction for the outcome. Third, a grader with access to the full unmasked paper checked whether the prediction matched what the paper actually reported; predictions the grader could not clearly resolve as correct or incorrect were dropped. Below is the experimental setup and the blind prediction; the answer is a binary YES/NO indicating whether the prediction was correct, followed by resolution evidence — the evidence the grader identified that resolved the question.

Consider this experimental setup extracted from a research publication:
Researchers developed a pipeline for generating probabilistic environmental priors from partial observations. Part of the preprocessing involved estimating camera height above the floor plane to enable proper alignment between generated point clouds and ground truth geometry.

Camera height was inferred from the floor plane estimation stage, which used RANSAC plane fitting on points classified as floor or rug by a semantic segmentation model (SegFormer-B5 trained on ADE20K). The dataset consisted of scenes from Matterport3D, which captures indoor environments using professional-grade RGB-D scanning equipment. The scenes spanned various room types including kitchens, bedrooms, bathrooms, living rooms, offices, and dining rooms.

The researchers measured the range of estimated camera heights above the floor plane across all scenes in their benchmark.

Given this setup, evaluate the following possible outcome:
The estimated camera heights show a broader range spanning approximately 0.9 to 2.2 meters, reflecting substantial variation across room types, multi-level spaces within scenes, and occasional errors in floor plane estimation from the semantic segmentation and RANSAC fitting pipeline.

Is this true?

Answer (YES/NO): NO